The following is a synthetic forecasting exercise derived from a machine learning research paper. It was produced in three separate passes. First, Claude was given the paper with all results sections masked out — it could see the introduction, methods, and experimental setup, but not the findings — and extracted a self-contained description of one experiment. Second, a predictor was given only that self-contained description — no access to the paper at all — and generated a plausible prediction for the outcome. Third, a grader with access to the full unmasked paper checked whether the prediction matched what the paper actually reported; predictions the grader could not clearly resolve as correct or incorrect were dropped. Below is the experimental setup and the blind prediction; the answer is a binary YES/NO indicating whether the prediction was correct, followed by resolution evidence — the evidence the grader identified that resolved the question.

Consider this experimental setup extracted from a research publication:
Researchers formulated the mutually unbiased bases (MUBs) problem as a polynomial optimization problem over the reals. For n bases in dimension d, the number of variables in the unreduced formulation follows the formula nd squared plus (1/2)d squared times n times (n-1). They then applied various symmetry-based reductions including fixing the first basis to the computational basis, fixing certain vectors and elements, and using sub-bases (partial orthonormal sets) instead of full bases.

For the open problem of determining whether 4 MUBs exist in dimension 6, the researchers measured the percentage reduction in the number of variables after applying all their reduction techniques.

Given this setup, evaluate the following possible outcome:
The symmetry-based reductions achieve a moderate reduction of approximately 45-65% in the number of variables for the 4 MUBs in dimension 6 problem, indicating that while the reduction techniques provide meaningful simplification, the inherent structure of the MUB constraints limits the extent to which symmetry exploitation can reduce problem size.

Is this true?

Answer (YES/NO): NO